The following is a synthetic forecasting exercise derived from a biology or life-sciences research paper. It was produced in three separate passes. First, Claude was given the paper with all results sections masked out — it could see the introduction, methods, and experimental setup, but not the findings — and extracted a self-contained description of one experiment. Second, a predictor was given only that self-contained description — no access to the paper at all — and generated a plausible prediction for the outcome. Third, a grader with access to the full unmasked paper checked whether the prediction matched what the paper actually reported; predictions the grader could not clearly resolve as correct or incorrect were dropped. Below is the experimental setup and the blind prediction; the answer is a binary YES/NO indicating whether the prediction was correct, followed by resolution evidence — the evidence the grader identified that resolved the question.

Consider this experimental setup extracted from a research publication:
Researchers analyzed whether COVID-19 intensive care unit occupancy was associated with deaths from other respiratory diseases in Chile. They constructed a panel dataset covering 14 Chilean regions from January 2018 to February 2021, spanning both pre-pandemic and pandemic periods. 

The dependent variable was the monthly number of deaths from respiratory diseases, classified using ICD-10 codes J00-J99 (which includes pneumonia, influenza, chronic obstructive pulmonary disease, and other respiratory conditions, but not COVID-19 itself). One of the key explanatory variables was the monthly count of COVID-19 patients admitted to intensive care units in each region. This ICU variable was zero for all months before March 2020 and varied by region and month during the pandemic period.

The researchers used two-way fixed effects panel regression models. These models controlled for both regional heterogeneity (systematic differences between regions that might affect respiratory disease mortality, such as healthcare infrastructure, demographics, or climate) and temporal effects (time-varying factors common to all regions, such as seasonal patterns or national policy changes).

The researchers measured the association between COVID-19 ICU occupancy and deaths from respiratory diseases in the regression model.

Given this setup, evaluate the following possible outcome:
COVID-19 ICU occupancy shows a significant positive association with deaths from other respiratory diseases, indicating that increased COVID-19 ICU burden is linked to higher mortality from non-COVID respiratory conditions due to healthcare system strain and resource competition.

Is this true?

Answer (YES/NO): YES